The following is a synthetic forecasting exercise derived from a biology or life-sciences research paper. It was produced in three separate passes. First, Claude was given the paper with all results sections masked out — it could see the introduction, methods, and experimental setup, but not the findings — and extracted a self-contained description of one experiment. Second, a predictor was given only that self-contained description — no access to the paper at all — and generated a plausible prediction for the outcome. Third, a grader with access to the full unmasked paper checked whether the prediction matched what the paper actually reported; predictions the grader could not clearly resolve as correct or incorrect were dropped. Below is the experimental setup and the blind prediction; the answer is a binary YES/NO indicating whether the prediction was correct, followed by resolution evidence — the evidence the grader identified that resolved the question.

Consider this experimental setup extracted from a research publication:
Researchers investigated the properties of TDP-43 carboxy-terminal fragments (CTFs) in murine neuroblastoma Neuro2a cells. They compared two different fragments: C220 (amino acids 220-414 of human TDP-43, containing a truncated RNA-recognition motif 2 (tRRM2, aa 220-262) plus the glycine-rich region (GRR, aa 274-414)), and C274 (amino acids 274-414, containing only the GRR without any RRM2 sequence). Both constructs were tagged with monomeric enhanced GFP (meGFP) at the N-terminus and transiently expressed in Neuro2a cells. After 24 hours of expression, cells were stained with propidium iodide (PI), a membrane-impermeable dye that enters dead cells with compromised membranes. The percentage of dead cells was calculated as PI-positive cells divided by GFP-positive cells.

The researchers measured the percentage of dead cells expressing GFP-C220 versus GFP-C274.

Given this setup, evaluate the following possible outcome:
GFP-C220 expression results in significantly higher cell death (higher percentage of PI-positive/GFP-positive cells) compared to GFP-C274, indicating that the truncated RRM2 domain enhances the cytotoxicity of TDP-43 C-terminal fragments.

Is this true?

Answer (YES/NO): YES